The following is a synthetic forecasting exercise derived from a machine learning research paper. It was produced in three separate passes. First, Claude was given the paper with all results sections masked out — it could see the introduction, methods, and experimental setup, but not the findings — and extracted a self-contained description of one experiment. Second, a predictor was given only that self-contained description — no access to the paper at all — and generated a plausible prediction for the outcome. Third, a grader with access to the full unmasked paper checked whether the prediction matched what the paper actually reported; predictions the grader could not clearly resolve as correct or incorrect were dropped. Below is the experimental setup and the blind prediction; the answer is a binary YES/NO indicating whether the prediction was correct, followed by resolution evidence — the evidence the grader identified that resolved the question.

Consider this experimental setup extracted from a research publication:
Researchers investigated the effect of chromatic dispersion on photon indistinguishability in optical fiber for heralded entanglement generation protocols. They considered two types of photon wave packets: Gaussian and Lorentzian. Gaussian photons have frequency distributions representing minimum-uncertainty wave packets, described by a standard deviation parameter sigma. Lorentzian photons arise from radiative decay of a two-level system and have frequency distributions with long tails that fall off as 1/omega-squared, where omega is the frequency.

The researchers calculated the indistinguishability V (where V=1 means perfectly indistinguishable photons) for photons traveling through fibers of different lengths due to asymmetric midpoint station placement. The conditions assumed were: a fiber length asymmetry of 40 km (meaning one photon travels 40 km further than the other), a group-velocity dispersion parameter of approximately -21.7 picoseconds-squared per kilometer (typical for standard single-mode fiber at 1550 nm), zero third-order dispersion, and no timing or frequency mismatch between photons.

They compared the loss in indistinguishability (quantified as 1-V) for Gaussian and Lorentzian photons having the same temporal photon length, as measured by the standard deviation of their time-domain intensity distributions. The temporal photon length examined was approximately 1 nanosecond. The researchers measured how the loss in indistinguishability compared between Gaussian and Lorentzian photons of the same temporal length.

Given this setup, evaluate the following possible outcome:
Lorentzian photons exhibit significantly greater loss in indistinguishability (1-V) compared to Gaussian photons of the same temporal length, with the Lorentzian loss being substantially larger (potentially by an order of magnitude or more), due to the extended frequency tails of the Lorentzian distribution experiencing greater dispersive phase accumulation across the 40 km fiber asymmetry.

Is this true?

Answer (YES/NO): YES